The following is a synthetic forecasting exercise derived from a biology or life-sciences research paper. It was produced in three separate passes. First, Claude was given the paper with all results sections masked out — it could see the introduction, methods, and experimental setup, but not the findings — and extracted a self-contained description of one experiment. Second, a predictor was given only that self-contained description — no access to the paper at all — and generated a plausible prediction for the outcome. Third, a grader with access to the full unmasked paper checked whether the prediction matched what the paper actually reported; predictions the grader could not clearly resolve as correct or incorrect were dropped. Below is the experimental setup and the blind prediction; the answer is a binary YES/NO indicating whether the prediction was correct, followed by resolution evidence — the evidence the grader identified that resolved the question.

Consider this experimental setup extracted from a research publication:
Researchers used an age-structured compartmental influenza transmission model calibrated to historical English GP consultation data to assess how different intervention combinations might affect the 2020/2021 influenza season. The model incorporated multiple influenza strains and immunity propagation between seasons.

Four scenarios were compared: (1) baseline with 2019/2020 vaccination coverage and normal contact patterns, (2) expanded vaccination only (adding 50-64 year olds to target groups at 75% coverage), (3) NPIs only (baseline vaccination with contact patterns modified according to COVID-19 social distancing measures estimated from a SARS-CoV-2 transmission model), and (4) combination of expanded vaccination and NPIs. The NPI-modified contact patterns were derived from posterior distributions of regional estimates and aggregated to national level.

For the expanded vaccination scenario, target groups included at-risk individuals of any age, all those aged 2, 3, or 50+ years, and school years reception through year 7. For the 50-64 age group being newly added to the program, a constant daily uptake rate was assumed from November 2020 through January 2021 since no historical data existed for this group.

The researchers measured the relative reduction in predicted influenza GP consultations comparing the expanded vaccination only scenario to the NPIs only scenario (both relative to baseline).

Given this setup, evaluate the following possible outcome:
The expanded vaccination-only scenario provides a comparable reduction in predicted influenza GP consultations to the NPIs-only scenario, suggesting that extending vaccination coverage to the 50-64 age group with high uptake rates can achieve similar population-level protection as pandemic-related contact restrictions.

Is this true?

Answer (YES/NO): NO